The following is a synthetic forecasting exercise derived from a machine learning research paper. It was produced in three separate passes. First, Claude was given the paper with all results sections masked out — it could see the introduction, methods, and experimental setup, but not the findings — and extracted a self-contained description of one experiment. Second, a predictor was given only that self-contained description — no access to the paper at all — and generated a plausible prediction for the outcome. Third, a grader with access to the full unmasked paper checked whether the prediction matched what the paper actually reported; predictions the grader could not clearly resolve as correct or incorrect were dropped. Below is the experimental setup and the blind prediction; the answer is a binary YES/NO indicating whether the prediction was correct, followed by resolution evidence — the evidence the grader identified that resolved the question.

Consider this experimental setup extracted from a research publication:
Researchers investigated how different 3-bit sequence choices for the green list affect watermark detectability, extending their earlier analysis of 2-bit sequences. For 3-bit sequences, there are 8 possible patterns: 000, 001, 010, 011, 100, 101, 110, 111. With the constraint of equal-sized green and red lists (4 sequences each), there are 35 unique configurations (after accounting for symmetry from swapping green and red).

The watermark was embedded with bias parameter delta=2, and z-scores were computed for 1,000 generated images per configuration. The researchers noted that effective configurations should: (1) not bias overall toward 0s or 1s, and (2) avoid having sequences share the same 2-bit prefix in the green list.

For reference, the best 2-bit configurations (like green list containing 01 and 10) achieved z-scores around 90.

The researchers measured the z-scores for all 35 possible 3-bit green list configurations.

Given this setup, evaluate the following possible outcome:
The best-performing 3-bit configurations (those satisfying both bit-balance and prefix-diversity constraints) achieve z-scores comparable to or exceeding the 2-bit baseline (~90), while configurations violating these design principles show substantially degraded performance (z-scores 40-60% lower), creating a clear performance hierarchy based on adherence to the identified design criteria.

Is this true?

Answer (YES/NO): NO